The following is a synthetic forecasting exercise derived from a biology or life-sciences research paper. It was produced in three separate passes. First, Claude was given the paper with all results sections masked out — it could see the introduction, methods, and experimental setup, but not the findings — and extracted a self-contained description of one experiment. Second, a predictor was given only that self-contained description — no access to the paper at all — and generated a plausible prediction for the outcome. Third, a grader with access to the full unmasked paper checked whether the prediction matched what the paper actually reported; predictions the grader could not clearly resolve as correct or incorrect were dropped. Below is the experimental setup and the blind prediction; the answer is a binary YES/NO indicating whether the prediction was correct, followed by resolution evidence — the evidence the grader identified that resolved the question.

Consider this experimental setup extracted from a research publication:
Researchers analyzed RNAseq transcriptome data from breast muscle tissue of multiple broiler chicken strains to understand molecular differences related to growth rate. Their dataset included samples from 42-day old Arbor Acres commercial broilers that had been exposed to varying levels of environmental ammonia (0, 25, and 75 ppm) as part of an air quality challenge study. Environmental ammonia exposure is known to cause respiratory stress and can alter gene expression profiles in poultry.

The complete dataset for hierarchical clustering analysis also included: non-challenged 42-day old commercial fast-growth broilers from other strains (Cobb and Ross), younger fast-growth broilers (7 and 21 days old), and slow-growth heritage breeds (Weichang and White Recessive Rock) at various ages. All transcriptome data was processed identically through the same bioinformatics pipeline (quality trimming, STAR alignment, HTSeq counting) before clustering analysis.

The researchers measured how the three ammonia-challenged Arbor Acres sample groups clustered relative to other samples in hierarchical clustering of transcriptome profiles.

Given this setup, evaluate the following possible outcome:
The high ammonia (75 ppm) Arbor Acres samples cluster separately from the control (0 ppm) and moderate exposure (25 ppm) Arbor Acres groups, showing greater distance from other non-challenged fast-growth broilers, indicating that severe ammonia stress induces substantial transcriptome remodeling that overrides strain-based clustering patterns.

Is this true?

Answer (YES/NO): NO